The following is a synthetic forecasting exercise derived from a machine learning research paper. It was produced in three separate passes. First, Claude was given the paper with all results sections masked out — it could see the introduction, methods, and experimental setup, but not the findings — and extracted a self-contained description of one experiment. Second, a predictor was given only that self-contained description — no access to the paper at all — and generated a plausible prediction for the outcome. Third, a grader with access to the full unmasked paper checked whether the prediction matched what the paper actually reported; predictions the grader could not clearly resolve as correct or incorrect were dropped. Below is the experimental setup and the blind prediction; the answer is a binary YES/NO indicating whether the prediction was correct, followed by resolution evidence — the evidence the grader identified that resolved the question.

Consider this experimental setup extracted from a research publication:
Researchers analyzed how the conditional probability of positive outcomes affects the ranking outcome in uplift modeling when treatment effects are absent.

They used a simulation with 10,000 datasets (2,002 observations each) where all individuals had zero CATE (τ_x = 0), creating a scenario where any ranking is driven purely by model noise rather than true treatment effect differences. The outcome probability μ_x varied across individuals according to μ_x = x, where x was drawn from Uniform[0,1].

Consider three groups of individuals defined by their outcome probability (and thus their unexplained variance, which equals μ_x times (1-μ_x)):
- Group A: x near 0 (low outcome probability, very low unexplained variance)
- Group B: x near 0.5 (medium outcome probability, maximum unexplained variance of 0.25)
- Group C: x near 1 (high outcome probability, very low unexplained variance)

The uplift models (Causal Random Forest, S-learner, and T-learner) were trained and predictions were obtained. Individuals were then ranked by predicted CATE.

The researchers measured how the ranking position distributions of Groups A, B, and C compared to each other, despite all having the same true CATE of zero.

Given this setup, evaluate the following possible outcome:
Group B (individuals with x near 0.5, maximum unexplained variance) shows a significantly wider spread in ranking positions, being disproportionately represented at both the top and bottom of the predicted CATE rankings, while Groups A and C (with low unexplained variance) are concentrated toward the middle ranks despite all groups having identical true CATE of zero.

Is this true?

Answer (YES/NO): YES